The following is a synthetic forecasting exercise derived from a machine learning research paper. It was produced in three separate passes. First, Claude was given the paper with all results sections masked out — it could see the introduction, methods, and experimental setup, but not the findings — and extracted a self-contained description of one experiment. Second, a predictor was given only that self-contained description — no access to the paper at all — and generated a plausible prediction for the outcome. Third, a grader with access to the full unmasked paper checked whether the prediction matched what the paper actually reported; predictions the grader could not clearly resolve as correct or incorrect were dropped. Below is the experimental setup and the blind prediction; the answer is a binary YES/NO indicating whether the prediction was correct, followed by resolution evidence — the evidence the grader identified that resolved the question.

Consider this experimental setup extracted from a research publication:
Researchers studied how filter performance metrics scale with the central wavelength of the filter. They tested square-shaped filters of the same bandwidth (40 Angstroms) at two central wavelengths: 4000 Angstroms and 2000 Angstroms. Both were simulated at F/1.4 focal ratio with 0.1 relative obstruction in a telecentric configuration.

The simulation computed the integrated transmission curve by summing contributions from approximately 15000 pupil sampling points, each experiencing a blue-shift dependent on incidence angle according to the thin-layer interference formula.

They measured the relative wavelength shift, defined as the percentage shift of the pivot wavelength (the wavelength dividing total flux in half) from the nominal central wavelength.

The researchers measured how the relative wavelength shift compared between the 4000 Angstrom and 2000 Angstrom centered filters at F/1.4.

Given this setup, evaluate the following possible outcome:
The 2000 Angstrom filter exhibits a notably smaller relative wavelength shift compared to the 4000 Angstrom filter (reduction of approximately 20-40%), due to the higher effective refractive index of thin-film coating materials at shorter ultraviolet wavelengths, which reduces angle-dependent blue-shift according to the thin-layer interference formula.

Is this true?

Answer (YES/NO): NO